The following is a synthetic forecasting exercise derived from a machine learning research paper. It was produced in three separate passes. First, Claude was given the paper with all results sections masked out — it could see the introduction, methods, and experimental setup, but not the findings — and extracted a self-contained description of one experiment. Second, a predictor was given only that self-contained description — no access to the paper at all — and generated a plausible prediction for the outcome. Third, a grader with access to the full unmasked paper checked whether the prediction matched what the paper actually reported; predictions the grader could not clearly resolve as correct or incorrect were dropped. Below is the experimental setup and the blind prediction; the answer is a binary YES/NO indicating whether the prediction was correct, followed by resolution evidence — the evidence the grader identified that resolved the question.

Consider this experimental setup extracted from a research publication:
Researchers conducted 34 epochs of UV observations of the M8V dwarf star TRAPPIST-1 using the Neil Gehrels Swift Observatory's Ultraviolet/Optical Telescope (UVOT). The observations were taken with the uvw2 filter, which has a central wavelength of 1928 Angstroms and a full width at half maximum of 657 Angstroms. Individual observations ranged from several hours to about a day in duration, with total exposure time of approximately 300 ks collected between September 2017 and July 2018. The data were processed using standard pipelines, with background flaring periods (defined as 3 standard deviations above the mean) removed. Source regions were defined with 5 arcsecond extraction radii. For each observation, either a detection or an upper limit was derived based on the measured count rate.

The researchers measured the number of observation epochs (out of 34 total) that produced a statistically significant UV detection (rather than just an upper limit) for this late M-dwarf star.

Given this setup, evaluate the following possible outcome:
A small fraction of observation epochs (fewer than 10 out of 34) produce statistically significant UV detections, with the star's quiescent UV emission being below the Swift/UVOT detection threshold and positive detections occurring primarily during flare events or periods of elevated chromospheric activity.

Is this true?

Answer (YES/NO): YES